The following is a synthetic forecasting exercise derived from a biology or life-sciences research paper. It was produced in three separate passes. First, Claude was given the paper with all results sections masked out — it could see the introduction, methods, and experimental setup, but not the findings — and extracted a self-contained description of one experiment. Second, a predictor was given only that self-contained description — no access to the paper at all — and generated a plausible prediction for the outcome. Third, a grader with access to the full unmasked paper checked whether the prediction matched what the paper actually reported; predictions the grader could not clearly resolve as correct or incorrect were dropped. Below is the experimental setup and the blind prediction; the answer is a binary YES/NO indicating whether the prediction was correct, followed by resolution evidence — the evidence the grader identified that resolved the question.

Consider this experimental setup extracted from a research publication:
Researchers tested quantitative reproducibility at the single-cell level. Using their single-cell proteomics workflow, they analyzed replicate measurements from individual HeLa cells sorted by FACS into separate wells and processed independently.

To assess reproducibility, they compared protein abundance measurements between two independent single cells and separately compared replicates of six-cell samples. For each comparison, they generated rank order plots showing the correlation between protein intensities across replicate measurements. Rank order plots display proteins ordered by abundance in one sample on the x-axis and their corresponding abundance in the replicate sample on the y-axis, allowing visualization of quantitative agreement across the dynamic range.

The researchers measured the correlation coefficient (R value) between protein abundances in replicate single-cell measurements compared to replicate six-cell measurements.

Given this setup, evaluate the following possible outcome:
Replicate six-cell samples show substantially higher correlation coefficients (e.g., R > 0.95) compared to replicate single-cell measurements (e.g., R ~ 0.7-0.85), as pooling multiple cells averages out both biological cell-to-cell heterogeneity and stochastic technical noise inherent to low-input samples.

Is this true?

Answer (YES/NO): NO